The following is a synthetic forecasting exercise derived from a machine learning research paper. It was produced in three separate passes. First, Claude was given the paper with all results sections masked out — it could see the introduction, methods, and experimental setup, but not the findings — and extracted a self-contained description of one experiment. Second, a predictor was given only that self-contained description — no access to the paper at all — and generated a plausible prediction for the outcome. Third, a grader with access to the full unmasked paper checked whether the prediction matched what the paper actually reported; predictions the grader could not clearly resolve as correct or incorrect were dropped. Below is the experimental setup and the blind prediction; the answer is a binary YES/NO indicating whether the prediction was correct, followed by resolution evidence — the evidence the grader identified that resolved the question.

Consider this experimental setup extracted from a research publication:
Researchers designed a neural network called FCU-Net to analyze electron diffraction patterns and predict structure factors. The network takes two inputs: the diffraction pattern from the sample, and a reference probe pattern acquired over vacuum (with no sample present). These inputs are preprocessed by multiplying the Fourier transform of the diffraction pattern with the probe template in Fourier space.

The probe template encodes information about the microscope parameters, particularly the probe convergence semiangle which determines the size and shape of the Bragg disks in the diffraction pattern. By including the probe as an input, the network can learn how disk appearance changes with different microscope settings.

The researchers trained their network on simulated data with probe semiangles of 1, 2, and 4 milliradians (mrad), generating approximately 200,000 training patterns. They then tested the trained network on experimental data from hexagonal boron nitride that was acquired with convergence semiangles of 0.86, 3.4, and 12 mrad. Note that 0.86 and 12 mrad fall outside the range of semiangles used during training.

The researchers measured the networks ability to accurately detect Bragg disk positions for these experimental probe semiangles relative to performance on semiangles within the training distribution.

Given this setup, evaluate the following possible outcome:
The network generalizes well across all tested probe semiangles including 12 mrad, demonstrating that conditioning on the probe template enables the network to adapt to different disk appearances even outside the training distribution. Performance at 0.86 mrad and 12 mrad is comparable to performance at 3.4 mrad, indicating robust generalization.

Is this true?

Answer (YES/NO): NO